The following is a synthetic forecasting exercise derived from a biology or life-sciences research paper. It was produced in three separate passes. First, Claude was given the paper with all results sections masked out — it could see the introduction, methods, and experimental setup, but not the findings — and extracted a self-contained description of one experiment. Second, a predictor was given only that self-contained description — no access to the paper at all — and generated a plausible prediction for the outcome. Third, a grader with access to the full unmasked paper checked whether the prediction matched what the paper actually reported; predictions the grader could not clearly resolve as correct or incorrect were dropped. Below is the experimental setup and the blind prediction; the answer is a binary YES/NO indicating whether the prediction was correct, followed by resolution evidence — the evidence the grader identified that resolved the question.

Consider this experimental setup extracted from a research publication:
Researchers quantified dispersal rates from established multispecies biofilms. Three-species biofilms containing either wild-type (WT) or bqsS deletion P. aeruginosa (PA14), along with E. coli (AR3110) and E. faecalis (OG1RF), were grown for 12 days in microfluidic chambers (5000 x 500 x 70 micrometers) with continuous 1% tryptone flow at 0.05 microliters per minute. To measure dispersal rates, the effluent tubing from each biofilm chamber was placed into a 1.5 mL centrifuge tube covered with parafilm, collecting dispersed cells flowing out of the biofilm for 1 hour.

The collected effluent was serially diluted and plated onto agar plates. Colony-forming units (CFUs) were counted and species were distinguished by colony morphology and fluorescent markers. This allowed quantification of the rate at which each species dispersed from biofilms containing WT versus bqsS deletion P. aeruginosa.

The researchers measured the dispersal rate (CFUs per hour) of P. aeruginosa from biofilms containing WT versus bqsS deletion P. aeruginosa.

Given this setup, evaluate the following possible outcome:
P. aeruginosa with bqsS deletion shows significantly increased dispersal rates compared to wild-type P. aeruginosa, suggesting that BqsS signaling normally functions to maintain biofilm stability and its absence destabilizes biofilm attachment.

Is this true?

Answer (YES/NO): NO